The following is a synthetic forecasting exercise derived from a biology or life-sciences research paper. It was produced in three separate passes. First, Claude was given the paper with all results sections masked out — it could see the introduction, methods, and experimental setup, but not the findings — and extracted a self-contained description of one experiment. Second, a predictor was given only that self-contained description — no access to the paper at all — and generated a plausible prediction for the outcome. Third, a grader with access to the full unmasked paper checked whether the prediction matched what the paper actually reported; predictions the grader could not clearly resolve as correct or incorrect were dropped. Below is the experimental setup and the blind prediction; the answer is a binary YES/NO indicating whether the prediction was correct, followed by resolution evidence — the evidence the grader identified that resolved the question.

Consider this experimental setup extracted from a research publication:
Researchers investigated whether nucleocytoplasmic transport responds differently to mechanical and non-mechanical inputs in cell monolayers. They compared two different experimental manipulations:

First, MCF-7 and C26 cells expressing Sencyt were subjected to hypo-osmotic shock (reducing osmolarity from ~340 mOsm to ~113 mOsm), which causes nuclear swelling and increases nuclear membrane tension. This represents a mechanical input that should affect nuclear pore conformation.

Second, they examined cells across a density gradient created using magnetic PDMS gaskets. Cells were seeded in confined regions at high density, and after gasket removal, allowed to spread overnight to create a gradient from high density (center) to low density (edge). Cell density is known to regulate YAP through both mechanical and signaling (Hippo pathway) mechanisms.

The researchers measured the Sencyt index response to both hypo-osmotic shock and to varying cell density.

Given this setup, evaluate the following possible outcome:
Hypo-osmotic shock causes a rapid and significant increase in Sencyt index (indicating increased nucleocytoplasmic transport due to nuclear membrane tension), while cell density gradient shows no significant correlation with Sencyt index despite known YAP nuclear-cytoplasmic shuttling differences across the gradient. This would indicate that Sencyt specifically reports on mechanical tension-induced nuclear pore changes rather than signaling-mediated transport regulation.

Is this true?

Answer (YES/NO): YES